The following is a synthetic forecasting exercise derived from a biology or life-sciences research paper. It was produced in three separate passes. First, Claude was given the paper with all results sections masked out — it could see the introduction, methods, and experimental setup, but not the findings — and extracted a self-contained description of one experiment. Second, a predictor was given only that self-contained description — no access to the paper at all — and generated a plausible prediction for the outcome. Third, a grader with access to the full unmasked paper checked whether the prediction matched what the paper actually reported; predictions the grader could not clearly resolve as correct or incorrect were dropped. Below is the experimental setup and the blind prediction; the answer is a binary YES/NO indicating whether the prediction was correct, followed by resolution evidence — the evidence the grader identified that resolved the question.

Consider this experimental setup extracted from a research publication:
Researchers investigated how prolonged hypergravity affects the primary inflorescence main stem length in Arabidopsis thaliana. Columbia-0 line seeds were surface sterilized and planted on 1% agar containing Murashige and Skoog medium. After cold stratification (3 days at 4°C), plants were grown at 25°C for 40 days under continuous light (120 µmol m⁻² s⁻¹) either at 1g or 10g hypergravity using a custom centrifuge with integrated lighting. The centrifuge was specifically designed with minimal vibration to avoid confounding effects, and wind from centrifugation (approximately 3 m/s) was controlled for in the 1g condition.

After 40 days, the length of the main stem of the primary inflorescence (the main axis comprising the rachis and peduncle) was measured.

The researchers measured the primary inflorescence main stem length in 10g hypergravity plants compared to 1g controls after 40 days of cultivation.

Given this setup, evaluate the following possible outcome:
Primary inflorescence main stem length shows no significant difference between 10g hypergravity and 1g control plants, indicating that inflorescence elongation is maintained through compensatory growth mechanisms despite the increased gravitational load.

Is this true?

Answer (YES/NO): NO